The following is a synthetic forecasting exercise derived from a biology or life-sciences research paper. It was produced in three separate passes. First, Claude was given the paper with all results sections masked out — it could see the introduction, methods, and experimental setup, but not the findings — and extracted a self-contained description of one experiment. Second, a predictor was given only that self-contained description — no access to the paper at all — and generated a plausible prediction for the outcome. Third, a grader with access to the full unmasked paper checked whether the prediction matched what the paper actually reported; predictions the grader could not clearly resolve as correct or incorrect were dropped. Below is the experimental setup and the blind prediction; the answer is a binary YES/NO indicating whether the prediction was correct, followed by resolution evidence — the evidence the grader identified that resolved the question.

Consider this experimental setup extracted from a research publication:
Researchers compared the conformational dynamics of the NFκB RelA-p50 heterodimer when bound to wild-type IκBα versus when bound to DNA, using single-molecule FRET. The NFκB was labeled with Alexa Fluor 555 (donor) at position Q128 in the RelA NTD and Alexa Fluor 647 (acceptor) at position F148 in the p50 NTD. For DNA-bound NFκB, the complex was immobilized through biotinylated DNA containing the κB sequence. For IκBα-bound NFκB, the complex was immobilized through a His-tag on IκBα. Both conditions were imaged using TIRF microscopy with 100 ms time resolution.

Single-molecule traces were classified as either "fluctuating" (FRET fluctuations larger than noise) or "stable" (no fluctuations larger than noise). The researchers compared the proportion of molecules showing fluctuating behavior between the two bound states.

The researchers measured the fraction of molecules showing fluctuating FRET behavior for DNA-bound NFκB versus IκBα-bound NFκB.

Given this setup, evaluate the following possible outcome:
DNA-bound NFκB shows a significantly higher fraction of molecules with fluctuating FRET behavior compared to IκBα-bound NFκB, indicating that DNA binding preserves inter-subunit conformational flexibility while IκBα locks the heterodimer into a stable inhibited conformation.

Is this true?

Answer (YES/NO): YES